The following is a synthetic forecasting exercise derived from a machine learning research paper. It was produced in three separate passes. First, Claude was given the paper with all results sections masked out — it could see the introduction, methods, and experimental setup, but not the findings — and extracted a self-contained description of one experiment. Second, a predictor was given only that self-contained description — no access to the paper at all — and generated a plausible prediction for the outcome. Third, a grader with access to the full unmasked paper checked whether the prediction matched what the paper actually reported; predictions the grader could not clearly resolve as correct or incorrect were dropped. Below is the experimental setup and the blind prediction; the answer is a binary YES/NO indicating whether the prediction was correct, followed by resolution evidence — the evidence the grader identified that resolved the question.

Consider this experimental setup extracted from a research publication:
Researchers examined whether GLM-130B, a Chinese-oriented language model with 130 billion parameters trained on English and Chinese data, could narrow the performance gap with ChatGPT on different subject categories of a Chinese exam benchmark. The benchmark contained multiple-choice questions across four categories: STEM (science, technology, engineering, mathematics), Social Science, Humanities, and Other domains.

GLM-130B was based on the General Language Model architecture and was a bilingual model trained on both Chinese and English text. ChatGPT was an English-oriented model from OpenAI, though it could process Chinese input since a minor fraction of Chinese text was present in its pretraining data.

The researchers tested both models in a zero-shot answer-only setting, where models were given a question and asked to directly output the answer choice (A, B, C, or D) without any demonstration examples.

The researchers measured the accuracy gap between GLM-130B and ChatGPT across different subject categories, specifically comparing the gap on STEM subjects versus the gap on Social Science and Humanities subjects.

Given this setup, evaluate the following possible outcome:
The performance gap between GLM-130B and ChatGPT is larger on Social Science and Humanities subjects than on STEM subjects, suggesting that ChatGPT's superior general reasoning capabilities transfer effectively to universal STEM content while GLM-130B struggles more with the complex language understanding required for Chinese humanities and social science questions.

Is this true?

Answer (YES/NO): NO